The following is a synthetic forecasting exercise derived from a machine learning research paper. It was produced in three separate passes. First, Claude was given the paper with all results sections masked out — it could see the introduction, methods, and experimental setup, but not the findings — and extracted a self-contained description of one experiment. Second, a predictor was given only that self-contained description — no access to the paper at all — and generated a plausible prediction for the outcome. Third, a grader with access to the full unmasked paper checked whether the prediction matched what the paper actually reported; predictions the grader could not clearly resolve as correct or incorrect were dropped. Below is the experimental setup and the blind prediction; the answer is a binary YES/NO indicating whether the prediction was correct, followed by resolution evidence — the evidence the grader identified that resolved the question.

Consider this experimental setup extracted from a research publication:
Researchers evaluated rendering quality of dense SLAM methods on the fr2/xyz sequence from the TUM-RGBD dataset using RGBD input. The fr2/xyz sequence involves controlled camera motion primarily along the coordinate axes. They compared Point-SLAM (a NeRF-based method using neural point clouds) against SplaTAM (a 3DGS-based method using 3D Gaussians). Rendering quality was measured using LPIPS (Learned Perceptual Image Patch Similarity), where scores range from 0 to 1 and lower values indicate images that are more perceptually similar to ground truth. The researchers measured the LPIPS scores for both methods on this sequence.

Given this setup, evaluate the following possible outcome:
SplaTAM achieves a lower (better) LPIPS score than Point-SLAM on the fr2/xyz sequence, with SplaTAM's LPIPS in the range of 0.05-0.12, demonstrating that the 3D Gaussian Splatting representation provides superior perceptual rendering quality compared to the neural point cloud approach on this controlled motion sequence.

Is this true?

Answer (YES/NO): YES